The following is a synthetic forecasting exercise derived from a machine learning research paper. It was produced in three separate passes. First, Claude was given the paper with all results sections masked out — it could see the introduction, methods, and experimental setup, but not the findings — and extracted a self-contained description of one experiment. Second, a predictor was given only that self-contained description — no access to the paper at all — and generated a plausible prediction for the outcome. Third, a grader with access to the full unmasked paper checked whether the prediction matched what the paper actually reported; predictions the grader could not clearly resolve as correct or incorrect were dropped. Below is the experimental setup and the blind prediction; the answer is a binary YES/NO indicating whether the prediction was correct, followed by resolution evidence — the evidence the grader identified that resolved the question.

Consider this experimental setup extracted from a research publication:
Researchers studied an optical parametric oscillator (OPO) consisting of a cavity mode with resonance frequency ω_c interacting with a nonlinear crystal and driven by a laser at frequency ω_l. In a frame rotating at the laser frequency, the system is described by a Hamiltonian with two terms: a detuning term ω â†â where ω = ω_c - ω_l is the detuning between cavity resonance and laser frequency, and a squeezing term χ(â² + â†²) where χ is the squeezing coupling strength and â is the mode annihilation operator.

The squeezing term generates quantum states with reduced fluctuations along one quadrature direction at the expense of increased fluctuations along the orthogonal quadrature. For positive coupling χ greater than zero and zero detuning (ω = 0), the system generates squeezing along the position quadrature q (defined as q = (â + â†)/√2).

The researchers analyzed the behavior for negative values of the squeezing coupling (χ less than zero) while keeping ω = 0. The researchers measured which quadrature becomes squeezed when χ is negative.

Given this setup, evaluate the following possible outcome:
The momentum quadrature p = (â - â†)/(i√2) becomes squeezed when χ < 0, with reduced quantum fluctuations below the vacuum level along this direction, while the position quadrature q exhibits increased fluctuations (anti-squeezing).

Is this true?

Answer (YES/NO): YES